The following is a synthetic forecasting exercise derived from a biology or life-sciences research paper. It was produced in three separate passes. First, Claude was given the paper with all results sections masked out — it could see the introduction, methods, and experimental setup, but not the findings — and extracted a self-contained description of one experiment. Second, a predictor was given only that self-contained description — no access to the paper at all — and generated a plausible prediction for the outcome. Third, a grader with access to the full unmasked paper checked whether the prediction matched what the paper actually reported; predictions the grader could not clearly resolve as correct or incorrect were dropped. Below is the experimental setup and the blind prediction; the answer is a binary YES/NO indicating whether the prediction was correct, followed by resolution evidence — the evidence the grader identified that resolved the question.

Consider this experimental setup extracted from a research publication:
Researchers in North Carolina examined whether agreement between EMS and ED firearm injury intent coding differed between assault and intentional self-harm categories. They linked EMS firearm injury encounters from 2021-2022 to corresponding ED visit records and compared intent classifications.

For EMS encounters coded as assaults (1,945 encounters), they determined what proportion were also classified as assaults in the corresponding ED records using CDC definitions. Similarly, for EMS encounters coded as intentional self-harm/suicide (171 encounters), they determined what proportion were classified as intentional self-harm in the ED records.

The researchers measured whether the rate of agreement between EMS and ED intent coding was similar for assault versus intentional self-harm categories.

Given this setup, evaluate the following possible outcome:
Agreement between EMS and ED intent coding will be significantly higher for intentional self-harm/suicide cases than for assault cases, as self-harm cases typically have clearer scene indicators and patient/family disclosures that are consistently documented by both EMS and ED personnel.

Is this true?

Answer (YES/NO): NO